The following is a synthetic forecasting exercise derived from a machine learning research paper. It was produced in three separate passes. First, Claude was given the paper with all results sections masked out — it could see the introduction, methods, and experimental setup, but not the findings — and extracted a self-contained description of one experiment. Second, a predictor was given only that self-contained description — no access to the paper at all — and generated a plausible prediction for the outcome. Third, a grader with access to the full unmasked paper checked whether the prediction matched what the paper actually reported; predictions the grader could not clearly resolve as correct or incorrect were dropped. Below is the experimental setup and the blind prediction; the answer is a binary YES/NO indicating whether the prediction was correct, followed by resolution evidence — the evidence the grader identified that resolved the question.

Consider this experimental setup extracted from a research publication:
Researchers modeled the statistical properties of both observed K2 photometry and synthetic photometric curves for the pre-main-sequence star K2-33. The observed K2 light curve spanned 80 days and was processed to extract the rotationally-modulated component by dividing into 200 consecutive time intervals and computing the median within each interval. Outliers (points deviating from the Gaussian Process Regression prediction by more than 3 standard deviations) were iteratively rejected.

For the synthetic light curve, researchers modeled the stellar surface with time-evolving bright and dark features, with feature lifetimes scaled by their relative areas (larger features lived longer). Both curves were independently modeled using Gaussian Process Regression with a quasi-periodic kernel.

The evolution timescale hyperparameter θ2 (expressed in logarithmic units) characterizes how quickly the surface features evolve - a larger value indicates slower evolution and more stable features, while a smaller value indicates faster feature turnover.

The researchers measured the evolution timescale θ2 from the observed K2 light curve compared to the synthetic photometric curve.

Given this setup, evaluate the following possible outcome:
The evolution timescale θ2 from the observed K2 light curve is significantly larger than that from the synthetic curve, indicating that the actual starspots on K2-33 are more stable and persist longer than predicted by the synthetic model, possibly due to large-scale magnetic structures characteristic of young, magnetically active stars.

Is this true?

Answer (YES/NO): NO